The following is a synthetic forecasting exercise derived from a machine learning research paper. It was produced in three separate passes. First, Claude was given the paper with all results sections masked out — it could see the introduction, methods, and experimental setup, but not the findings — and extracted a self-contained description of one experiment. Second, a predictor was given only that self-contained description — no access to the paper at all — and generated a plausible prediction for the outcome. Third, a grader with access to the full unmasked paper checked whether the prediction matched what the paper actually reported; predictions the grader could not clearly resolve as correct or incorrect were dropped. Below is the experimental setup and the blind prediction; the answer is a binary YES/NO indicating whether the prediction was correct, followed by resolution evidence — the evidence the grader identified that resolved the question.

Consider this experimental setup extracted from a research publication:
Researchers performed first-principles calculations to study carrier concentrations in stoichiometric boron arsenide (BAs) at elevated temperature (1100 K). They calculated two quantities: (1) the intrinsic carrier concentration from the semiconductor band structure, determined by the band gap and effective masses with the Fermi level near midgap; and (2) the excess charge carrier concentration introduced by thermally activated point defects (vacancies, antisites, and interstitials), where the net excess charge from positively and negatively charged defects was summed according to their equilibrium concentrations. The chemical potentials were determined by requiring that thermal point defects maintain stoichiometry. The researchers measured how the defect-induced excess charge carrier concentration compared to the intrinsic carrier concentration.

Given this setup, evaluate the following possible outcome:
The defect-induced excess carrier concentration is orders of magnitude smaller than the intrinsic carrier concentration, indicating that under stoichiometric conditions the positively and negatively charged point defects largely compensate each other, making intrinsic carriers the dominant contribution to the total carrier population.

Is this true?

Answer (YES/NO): YES